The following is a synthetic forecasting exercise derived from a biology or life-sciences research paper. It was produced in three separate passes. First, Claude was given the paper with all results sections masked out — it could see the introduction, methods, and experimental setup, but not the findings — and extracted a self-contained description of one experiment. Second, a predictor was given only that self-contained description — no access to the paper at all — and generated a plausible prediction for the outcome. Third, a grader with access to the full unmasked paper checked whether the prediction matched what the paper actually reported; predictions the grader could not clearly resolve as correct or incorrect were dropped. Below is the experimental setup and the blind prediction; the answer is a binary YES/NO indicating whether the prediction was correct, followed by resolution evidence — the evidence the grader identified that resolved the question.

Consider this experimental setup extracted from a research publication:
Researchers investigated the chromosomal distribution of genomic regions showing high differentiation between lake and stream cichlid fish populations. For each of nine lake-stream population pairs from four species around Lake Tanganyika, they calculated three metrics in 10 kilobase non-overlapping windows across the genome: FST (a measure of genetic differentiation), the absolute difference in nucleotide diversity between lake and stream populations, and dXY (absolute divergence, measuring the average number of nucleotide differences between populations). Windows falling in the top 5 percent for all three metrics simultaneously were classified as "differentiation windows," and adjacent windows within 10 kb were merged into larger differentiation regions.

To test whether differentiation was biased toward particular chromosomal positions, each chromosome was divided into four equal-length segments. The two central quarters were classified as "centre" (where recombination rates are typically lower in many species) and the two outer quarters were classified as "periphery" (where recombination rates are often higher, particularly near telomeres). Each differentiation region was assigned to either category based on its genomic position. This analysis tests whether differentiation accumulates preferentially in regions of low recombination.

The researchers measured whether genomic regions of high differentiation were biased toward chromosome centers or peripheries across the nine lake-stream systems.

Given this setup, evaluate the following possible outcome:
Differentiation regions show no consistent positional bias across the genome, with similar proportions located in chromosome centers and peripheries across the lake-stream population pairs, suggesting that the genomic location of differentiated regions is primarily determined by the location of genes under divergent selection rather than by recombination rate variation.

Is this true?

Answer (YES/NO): YES